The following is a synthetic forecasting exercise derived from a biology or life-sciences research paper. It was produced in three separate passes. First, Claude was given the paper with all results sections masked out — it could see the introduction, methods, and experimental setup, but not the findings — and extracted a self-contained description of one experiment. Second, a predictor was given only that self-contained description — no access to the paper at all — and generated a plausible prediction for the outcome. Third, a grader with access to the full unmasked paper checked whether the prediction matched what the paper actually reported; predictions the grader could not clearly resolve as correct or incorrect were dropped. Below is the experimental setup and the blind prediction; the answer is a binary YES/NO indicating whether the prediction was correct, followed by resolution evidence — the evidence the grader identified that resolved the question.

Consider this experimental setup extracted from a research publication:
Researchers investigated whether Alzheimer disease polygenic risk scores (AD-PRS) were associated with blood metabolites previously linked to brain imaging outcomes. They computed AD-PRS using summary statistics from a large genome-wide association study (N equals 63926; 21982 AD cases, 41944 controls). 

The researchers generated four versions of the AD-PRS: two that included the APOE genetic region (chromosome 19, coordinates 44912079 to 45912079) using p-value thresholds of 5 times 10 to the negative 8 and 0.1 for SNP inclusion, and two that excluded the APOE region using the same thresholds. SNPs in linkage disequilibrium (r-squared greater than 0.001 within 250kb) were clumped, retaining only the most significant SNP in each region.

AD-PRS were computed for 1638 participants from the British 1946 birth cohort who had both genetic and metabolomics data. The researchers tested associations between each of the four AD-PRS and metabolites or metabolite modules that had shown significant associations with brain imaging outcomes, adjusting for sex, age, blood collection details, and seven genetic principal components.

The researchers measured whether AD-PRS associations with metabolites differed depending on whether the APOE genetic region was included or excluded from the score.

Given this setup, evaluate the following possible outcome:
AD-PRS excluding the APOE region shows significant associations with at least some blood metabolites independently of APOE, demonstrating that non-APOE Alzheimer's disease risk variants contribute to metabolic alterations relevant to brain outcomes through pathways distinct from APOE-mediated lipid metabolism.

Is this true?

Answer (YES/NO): NO